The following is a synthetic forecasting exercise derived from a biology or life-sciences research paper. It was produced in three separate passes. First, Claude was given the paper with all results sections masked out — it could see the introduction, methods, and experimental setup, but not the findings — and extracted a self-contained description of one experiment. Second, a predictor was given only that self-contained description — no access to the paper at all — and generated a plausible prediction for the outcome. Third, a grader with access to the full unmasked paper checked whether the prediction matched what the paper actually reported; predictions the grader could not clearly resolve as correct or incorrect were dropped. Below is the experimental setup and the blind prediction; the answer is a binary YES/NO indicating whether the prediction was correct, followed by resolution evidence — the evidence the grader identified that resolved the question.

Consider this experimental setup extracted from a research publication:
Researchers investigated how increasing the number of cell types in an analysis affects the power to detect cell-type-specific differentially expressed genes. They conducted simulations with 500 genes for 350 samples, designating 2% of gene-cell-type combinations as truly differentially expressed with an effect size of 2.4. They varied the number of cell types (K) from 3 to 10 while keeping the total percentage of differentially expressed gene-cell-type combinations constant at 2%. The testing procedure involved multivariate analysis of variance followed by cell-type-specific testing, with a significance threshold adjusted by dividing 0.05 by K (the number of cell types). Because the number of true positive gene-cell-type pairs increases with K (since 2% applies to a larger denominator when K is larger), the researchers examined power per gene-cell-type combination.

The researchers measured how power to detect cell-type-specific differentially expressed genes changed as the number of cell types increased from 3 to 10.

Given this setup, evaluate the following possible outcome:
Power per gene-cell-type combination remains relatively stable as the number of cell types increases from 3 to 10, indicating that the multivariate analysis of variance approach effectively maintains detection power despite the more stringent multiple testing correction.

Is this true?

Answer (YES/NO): NO